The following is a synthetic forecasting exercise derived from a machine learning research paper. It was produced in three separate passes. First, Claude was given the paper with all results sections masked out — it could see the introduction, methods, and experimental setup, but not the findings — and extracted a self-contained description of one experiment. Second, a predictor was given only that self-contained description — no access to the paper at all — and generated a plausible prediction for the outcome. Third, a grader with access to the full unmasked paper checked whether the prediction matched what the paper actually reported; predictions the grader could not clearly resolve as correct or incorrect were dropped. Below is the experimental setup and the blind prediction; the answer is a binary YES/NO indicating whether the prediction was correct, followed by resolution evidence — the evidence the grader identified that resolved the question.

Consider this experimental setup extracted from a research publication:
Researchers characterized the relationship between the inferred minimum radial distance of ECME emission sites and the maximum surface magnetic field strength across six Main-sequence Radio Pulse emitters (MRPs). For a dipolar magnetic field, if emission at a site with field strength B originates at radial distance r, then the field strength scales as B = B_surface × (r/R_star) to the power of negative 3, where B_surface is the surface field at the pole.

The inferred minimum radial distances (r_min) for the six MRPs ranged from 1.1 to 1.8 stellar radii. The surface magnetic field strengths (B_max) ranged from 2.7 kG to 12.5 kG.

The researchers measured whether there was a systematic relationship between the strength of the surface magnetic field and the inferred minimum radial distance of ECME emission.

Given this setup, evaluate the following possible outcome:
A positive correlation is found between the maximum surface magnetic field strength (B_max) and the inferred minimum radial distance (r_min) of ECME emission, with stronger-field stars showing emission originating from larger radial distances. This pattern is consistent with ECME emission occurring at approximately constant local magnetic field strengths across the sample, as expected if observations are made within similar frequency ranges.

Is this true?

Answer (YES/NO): YES